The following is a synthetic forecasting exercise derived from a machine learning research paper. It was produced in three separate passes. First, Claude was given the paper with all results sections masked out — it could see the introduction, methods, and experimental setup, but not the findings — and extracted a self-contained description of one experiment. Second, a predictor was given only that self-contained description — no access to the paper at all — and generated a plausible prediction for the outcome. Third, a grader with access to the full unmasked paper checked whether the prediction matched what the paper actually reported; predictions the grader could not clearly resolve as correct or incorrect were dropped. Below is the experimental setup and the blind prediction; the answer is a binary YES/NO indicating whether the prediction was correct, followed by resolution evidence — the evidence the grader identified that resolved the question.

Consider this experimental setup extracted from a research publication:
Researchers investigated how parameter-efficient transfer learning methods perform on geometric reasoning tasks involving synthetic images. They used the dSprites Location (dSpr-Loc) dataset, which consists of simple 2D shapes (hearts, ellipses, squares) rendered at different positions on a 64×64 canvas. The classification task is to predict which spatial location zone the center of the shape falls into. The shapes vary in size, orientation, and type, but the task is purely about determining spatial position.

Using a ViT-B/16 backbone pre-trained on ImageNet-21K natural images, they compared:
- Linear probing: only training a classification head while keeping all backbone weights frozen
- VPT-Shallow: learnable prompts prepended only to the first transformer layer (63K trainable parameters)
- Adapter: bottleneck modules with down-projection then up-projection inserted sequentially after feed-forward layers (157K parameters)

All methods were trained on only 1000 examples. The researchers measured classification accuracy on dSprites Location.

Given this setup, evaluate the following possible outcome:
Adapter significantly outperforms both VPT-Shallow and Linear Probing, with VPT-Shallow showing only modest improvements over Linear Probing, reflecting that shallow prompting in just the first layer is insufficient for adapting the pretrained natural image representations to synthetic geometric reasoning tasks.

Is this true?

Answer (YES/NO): NO